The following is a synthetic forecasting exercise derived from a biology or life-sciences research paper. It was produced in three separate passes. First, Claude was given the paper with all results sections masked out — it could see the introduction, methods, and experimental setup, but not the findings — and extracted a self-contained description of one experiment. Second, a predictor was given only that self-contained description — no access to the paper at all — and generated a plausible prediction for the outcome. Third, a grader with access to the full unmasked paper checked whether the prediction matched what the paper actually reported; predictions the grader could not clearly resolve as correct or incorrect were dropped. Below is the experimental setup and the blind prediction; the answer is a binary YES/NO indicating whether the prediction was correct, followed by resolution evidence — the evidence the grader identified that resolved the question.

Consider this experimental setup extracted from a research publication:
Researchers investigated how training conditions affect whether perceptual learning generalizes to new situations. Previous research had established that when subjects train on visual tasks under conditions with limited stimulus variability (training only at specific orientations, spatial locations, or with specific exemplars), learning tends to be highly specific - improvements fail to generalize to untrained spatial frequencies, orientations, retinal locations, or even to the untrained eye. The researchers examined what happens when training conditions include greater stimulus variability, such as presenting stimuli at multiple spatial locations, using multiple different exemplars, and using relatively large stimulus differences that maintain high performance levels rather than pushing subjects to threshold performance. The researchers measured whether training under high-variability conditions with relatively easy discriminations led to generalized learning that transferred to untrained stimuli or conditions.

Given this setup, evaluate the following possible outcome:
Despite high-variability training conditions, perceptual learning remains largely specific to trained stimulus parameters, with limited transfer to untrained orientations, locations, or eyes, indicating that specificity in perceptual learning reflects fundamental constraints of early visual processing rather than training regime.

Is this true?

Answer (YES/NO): NO